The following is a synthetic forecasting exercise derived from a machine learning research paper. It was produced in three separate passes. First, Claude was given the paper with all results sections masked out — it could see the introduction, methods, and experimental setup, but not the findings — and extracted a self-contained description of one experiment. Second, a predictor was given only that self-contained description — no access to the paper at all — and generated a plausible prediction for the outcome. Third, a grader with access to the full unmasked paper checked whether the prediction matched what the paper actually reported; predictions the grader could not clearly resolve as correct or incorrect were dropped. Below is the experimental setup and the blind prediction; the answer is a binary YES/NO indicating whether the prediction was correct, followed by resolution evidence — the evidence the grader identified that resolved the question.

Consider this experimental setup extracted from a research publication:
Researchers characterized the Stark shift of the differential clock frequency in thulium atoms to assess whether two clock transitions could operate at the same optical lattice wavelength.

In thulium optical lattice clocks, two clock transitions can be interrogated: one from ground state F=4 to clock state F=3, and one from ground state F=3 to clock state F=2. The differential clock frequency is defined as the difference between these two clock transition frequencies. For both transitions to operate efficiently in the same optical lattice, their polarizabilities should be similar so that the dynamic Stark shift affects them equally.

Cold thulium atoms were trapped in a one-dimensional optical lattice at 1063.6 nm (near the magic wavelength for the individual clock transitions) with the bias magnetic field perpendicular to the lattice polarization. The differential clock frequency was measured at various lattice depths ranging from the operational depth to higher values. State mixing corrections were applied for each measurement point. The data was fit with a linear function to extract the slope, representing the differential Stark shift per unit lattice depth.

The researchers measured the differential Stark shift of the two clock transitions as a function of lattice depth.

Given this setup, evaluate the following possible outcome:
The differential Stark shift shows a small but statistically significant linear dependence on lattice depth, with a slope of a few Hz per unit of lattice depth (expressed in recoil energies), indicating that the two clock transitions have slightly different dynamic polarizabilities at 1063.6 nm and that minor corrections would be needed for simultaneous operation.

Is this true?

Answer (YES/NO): NO